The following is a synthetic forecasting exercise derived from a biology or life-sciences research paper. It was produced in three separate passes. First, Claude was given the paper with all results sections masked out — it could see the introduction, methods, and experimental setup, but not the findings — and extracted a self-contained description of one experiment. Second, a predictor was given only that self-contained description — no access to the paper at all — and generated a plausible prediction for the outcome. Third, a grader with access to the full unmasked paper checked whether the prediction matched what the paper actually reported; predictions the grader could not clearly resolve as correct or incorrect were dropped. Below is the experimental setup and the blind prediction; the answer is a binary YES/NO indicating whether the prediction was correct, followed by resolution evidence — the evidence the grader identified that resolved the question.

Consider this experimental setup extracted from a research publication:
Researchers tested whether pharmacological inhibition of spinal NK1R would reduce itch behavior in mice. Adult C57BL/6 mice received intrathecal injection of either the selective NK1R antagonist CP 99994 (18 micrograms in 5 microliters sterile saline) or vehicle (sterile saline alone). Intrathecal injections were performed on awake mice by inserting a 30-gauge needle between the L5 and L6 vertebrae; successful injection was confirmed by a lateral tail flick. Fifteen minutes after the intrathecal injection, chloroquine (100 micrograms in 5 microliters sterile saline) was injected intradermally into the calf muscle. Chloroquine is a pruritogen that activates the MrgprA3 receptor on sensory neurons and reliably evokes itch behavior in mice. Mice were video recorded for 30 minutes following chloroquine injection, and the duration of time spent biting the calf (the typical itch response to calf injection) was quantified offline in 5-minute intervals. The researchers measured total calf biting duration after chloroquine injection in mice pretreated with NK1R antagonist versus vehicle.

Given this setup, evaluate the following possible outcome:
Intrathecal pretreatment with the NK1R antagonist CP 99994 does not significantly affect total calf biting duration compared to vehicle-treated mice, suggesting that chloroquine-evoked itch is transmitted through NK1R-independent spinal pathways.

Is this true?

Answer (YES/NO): NO